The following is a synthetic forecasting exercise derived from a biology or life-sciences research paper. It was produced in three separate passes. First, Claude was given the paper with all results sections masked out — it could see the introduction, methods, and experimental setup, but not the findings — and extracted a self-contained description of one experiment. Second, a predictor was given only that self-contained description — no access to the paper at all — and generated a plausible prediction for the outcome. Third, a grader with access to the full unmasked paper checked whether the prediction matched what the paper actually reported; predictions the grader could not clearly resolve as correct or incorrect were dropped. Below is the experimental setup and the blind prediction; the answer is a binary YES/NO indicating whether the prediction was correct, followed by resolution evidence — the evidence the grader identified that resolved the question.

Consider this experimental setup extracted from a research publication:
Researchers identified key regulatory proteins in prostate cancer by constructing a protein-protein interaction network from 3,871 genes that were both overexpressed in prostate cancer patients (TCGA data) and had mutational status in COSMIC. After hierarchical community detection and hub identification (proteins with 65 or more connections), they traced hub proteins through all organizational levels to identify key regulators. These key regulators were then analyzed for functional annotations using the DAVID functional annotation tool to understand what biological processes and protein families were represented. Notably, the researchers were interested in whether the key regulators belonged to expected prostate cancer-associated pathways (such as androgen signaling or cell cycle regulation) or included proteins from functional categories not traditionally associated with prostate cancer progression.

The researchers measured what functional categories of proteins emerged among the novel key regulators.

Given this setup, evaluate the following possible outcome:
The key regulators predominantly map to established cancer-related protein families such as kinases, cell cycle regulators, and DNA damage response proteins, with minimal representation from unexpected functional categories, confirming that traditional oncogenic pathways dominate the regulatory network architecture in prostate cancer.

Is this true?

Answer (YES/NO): NO